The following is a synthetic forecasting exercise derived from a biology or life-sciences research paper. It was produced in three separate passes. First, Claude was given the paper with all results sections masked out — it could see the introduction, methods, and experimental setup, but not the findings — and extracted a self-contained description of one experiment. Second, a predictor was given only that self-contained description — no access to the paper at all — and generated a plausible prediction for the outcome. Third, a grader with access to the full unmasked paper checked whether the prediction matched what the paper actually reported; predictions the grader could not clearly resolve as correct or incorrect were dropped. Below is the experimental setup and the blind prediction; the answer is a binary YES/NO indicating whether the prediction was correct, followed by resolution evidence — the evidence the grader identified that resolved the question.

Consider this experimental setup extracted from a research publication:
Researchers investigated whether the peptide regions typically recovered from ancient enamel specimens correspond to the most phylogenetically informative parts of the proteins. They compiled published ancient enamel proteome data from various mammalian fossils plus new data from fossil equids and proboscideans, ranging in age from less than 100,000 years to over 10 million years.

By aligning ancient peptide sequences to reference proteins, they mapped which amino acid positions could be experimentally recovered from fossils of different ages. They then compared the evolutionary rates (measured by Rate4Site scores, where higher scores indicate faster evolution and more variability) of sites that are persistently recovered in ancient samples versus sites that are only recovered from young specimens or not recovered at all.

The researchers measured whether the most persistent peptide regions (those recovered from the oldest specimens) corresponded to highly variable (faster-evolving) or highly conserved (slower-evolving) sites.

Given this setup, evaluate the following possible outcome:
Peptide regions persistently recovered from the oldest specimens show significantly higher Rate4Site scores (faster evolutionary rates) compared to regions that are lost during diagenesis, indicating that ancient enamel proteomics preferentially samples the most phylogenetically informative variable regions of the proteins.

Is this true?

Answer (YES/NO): NO